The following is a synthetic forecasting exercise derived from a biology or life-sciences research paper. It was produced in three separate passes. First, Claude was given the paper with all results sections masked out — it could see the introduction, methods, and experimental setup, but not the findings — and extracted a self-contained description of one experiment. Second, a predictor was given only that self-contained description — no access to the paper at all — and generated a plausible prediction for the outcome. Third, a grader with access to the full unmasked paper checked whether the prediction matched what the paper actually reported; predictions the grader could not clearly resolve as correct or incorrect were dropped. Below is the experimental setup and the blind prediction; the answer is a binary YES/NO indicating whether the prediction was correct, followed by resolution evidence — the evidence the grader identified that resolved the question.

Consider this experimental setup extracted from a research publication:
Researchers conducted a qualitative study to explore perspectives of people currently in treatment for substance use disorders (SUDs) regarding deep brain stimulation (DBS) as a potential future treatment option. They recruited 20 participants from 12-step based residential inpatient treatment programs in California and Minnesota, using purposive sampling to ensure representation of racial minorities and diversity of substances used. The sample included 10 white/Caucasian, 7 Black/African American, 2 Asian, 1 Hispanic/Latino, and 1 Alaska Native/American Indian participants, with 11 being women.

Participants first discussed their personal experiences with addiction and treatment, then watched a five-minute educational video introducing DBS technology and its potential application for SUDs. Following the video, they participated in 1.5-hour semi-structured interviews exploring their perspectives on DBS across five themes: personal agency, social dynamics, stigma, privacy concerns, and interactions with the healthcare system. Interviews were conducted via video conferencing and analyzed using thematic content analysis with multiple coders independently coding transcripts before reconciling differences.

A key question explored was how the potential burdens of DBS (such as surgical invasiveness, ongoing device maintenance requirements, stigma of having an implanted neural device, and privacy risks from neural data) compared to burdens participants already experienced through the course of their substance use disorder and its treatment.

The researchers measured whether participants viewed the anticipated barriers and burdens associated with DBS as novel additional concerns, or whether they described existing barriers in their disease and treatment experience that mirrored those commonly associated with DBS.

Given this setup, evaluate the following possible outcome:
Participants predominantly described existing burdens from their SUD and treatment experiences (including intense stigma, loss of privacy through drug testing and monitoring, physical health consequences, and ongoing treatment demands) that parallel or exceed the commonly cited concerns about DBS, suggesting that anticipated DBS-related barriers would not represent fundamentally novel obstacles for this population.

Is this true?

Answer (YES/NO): YES